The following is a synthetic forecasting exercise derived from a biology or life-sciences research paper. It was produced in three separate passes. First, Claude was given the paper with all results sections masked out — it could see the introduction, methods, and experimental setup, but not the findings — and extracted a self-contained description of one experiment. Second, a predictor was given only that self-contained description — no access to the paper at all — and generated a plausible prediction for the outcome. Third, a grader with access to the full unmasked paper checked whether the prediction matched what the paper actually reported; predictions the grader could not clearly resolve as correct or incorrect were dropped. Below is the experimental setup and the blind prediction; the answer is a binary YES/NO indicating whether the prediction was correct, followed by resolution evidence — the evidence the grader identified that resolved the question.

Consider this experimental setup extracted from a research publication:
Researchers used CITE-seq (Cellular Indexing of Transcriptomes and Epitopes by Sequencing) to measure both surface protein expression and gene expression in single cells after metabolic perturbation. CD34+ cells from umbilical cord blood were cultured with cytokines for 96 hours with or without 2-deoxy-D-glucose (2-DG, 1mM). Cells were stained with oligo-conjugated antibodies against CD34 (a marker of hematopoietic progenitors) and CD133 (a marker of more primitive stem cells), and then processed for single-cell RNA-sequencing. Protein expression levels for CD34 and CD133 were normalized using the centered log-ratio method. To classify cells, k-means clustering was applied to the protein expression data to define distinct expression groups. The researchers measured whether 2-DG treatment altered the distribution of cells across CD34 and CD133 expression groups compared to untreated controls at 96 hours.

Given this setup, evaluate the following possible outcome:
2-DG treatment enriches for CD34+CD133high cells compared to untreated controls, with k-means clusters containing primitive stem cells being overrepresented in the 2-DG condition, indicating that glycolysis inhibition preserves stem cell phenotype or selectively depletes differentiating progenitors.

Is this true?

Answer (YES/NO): NO